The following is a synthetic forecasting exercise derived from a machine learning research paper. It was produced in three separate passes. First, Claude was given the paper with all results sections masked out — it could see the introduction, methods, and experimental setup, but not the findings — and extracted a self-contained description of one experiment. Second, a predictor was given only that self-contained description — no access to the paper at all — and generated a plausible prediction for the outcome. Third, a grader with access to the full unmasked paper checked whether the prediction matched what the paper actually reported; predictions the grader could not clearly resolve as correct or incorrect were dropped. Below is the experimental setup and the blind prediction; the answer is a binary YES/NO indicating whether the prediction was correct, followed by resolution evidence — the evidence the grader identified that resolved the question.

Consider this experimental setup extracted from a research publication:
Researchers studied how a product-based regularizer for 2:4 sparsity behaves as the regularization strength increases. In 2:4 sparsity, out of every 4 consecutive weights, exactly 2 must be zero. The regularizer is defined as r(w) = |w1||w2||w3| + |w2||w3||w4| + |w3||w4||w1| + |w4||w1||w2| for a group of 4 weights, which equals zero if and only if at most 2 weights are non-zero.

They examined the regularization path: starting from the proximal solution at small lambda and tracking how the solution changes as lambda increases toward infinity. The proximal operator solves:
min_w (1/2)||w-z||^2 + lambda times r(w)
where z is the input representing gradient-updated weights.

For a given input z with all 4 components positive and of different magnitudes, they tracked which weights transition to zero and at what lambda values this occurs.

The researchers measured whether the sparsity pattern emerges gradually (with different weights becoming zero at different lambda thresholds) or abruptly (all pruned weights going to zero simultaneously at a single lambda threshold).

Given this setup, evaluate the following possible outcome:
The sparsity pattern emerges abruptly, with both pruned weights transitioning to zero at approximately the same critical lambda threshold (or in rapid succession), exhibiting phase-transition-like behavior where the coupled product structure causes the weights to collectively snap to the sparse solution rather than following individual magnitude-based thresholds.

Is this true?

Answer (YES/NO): NO